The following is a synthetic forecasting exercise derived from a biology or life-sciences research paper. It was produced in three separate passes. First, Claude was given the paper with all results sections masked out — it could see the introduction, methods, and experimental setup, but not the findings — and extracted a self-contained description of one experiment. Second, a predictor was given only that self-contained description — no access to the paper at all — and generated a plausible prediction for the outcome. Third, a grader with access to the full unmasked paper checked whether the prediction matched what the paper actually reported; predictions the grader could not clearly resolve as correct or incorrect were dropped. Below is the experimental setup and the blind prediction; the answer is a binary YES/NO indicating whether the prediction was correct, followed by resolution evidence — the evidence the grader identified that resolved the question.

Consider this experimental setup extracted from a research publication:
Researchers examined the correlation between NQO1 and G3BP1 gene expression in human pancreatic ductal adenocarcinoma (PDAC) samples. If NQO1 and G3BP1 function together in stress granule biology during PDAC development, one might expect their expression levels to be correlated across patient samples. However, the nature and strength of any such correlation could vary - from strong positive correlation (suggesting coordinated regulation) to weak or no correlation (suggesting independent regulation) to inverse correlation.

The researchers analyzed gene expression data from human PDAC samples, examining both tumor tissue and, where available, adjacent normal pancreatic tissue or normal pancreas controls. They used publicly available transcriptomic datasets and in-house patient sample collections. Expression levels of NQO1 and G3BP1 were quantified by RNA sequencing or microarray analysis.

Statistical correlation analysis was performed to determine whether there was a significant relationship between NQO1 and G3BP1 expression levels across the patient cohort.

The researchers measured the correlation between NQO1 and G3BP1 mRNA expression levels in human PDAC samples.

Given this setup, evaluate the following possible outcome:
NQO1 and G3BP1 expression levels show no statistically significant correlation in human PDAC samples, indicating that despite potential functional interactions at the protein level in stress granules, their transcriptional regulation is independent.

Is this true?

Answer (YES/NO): NO